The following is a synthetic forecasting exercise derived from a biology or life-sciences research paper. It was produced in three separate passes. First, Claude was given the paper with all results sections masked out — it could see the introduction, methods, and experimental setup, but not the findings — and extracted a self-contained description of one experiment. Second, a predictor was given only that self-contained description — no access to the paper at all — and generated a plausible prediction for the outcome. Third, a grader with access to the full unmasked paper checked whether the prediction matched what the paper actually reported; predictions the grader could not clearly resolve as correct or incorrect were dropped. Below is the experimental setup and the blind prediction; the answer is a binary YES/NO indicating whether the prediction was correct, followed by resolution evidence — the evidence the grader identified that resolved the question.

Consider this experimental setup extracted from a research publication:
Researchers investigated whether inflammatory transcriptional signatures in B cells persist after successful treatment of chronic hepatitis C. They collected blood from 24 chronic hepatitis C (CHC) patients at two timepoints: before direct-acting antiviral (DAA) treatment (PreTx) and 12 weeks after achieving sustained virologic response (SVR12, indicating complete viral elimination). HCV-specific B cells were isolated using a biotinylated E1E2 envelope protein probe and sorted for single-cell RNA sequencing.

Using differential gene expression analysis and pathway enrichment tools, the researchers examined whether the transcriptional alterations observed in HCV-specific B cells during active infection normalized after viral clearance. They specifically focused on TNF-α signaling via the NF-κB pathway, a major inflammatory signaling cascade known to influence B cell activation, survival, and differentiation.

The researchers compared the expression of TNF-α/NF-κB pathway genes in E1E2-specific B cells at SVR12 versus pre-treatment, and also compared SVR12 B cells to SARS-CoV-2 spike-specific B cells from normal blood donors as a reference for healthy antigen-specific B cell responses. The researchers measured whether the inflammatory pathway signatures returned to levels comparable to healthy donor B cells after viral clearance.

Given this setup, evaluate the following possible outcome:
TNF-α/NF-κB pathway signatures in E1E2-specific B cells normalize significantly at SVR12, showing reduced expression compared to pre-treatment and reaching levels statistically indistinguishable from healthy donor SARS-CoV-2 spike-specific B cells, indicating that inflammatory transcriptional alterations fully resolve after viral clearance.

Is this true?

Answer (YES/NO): NO